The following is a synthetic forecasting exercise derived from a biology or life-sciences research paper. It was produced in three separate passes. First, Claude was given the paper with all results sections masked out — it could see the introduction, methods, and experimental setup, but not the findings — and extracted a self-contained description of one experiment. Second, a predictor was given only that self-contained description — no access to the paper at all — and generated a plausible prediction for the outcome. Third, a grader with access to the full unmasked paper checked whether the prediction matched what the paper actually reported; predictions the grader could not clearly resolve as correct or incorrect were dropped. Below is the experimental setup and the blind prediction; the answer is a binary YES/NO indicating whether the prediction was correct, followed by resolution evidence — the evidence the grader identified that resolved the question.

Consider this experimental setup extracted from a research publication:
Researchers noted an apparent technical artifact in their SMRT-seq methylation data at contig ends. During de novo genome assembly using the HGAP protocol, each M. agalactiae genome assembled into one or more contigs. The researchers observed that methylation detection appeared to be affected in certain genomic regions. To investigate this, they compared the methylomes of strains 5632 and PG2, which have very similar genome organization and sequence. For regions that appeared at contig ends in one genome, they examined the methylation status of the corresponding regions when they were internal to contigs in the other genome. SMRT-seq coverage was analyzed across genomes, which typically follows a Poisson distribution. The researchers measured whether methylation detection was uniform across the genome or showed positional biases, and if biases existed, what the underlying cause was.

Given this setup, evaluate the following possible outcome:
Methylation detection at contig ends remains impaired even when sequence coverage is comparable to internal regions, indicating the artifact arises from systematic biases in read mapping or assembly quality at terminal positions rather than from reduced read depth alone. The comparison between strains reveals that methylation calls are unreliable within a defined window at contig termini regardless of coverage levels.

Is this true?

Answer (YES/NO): NO